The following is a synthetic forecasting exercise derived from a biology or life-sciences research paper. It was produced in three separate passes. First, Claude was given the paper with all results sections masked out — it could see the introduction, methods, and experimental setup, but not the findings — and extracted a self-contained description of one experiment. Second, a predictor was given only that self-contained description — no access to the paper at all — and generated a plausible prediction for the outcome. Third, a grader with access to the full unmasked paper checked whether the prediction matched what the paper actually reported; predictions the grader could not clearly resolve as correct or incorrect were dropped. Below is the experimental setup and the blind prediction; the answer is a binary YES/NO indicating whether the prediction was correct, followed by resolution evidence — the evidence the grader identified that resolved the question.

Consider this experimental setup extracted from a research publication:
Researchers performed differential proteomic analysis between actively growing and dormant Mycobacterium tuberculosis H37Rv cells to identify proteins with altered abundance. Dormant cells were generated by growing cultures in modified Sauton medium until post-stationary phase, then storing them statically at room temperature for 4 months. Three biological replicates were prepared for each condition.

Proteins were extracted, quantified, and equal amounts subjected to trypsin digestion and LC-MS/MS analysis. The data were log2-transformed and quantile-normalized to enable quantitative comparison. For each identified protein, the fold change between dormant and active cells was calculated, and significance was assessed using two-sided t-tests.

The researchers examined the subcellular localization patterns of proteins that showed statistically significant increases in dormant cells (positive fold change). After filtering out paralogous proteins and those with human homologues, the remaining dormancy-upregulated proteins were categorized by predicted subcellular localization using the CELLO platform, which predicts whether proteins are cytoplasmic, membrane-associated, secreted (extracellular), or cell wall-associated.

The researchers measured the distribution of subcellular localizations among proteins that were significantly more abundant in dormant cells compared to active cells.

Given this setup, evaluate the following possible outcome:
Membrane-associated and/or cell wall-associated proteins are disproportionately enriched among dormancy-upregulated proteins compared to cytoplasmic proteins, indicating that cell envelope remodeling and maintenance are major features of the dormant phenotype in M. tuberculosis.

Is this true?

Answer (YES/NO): NO